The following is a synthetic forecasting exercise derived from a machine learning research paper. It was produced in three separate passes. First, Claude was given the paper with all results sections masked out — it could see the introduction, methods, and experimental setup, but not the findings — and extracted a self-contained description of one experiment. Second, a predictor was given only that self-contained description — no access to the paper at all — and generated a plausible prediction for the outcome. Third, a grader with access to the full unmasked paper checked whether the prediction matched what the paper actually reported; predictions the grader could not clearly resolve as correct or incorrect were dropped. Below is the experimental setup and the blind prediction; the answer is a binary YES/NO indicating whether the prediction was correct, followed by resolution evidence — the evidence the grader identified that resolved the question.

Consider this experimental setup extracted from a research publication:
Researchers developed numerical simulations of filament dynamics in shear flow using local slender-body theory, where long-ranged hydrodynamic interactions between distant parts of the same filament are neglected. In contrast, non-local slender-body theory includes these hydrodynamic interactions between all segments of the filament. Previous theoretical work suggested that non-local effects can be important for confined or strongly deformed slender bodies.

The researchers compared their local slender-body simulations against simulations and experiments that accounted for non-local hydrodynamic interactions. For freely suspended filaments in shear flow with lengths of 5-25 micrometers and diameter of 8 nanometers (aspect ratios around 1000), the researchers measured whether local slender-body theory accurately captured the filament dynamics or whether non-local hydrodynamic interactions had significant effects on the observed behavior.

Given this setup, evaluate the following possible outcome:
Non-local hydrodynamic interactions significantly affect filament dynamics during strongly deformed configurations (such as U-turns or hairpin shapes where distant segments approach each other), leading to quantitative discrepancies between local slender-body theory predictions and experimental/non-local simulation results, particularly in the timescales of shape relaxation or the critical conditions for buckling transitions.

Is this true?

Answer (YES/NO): NO